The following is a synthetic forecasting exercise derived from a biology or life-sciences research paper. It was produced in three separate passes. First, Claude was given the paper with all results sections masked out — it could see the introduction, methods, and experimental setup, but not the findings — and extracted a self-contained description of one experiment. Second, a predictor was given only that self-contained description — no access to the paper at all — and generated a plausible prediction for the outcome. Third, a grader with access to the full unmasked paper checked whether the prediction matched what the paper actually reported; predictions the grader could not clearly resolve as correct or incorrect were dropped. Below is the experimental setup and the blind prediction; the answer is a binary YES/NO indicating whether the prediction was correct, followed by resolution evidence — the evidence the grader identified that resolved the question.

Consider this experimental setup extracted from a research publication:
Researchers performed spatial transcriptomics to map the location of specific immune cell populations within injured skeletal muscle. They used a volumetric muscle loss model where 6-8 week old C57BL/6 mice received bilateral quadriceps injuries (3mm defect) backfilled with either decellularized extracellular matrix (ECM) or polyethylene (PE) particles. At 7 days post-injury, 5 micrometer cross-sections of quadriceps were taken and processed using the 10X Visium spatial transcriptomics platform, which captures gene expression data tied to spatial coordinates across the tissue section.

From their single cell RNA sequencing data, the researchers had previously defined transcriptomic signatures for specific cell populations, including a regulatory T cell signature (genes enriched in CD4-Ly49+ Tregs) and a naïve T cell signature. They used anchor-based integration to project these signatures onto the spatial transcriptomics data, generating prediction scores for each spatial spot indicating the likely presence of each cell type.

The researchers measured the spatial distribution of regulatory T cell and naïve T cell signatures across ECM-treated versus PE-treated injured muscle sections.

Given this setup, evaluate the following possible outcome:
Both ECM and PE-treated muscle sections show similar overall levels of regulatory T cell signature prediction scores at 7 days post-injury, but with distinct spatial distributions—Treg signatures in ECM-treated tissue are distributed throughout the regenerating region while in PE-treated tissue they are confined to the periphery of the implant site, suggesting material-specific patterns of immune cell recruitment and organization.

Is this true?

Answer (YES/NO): NO